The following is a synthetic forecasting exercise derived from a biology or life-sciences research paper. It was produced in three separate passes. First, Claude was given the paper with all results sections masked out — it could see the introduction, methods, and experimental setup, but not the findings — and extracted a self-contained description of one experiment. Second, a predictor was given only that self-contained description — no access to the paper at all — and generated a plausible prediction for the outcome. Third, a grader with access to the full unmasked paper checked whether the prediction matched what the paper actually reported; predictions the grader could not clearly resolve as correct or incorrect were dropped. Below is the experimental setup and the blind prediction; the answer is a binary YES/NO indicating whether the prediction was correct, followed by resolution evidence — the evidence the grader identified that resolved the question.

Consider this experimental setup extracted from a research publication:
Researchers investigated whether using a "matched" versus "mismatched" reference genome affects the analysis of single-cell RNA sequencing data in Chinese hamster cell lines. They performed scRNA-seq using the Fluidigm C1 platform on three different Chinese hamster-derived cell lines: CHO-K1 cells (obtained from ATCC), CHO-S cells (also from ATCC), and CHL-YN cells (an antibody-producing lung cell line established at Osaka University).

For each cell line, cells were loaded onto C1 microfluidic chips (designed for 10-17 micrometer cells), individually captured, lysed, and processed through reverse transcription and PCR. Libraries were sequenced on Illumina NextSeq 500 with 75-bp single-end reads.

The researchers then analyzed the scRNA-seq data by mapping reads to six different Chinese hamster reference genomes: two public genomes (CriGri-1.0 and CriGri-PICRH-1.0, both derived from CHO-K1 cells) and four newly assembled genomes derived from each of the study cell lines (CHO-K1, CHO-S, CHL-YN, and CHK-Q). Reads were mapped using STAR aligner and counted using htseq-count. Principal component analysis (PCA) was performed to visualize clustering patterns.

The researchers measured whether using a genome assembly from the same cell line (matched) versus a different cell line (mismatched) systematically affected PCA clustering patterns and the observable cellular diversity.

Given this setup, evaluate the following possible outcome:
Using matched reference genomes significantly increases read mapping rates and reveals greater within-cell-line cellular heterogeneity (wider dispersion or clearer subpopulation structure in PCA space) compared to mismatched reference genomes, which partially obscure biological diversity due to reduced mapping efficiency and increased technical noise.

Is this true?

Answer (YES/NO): NO